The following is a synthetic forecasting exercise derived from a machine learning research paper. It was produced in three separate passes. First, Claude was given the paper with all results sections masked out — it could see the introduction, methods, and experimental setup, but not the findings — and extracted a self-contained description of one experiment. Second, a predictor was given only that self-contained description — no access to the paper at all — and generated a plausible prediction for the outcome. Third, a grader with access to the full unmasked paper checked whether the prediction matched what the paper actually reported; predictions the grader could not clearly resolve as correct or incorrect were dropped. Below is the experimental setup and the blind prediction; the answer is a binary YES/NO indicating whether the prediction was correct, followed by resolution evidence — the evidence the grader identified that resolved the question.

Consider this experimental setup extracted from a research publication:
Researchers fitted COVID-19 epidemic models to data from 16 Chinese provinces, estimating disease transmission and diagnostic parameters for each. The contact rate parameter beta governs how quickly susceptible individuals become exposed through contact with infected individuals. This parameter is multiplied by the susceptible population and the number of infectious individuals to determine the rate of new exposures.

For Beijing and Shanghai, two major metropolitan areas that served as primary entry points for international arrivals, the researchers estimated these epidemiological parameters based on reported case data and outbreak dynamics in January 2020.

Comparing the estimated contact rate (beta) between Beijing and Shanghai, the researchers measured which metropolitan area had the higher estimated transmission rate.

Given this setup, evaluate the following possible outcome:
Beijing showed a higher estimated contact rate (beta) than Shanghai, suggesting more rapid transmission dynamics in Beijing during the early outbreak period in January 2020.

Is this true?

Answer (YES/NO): NO